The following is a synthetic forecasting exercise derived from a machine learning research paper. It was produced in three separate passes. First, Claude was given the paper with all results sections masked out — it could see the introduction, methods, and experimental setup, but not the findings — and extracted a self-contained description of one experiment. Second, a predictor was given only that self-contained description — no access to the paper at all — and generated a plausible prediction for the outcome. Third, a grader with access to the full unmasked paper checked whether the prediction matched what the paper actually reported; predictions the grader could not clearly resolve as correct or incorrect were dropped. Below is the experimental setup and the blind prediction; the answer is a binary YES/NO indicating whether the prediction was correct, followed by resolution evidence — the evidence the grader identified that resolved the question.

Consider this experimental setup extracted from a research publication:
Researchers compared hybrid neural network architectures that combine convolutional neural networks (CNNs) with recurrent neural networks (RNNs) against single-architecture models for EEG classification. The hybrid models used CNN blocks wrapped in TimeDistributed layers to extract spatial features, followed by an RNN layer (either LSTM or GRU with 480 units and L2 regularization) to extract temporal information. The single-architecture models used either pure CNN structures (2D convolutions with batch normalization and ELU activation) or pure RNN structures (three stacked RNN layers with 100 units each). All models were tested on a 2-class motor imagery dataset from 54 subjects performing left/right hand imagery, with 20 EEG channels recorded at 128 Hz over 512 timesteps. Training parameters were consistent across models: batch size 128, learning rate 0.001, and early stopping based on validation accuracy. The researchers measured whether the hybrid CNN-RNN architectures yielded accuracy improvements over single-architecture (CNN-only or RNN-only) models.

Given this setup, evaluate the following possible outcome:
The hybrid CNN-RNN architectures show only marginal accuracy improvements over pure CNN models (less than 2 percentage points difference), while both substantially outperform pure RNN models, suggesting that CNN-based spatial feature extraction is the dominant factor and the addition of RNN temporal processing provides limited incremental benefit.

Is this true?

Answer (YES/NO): YES